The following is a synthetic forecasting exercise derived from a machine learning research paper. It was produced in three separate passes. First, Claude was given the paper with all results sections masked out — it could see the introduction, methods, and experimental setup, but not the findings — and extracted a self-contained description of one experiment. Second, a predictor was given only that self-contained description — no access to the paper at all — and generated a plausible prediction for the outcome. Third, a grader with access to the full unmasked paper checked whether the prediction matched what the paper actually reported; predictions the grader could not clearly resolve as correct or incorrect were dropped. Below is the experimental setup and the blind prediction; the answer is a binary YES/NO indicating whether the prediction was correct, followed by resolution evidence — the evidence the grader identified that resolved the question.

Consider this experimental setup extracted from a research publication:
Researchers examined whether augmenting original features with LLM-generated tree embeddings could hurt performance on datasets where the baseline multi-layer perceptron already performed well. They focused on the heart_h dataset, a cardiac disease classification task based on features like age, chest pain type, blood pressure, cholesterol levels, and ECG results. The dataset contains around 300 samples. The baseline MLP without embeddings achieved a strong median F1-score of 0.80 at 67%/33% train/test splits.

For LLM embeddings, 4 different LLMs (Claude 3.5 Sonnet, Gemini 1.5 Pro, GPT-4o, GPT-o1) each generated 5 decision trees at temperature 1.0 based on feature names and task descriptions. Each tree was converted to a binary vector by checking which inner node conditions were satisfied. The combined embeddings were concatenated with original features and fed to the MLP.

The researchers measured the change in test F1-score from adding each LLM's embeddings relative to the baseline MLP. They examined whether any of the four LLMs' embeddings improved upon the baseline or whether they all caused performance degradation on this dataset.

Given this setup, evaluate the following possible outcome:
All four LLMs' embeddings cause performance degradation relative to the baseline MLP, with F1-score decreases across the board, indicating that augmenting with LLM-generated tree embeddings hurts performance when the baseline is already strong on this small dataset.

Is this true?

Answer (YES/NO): YES